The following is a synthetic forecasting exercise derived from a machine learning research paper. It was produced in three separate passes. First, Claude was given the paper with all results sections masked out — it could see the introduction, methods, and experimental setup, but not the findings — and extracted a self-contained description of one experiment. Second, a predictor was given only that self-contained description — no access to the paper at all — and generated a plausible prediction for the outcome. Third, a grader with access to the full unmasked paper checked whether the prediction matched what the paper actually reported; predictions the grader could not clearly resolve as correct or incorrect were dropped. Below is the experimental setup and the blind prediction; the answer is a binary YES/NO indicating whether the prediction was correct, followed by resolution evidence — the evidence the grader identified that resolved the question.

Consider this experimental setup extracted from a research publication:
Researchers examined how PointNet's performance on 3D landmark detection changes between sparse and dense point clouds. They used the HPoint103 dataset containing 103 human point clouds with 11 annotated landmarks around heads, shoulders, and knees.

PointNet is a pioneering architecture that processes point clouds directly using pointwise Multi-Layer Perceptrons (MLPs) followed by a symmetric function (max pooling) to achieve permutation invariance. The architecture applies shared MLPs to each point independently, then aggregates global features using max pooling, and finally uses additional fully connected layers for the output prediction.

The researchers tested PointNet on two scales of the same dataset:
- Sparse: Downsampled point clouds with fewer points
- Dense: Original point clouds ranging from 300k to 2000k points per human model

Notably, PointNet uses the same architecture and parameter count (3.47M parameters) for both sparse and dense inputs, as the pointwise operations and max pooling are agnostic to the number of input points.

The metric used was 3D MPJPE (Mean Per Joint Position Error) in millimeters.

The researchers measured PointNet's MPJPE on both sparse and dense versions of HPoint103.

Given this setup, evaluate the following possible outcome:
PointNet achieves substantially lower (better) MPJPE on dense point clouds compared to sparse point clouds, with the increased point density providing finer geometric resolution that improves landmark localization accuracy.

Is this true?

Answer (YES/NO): NO